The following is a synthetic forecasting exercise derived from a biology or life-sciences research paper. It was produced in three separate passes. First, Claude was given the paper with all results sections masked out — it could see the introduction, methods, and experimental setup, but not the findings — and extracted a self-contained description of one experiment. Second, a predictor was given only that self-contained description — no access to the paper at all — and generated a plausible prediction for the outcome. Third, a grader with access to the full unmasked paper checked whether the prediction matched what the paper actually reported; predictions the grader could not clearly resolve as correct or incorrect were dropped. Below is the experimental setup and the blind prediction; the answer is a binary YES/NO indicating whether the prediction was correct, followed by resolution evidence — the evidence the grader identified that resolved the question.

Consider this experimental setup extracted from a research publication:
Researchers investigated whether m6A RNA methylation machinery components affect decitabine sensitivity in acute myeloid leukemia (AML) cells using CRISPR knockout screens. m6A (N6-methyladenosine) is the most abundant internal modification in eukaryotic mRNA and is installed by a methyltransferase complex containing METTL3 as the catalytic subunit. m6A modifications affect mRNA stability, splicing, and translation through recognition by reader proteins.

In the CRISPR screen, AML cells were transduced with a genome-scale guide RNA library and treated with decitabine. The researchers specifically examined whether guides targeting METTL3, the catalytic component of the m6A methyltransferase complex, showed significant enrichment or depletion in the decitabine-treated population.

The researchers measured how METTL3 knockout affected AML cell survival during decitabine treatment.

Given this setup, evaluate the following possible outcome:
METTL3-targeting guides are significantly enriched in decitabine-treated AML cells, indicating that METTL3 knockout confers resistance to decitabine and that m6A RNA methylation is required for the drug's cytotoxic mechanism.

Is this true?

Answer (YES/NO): YES